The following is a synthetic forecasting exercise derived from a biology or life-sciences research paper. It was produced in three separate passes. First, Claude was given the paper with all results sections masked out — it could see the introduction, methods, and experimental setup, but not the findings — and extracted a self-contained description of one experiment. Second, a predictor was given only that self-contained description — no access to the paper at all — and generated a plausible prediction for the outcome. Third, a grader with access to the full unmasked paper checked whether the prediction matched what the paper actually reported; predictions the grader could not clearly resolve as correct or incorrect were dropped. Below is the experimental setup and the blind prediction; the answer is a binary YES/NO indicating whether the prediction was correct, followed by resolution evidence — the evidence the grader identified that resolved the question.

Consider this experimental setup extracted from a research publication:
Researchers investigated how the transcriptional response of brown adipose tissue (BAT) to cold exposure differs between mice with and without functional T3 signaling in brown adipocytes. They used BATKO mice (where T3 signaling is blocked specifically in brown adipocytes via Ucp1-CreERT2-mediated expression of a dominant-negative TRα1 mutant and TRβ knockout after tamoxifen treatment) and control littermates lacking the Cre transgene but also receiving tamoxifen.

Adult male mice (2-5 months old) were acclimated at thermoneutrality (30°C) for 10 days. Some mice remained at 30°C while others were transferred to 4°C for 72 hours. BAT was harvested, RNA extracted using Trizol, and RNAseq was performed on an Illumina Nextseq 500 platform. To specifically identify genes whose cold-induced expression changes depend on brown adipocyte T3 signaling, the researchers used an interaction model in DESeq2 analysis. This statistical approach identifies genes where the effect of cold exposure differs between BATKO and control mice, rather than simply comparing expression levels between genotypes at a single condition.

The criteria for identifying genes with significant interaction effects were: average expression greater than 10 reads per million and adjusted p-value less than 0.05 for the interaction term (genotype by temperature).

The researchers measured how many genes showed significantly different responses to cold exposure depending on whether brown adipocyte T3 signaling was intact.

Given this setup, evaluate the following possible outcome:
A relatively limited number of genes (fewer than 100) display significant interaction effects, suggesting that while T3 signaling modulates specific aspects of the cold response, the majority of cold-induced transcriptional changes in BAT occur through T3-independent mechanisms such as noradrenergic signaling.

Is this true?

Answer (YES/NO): NO